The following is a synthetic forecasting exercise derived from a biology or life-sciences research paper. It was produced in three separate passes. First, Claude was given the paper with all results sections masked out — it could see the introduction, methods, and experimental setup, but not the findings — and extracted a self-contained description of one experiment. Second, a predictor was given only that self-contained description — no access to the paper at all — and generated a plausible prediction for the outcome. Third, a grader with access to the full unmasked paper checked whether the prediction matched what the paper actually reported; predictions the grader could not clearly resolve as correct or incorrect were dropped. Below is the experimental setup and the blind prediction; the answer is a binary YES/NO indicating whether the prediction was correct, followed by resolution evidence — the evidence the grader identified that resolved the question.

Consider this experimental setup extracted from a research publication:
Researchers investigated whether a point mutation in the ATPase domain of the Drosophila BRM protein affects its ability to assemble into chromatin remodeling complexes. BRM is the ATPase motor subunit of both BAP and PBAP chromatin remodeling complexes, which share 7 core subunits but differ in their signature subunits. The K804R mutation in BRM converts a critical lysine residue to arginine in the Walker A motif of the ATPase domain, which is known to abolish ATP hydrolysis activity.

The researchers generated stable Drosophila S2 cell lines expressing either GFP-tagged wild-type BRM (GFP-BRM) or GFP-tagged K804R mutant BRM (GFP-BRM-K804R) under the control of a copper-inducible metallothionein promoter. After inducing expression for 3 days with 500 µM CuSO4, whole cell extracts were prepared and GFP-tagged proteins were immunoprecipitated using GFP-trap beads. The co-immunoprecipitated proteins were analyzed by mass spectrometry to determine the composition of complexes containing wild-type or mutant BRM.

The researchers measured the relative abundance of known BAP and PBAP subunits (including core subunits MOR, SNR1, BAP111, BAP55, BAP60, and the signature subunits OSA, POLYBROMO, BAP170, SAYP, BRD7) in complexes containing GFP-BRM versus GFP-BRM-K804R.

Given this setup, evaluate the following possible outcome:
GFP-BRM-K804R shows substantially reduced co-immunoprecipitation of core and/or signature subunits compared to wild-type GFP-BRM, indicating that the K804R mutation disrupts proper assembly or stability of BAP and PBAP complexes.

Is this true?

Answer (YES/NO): NO